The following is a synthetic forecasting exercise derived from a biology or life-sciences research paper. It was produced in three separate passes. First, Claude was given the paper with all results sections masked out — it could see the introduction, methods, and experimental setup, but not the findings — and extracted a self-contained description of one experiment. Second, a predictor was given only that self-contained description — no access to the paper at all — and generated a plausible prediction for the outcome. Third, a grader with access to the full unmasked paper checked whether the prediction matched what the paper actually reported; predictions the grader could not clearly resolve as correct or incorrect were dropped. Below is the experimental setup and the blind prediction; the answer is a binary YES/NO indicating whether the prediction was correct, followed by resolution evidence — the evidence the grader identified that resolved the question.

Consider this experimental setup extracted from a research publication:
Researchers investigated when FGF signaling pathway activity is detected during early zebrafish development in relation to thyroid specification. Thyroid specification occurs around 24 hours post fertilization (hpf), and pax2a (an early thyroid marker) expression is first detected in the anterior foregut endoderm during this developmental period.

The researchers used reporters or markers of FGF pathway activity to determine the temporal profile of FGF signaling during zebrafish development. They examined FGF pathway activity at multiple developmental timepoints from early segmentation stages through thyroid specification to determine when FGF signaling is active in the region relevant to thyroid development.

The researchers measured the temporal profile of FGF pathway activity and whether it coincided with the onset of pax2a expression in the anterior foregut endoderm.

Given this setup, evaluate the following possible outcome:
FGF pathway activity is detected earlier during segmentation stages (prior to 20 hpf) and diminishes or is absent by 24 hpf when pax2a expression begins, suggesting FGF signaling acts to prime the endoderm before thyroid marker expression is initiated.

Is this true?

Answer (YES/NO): NO